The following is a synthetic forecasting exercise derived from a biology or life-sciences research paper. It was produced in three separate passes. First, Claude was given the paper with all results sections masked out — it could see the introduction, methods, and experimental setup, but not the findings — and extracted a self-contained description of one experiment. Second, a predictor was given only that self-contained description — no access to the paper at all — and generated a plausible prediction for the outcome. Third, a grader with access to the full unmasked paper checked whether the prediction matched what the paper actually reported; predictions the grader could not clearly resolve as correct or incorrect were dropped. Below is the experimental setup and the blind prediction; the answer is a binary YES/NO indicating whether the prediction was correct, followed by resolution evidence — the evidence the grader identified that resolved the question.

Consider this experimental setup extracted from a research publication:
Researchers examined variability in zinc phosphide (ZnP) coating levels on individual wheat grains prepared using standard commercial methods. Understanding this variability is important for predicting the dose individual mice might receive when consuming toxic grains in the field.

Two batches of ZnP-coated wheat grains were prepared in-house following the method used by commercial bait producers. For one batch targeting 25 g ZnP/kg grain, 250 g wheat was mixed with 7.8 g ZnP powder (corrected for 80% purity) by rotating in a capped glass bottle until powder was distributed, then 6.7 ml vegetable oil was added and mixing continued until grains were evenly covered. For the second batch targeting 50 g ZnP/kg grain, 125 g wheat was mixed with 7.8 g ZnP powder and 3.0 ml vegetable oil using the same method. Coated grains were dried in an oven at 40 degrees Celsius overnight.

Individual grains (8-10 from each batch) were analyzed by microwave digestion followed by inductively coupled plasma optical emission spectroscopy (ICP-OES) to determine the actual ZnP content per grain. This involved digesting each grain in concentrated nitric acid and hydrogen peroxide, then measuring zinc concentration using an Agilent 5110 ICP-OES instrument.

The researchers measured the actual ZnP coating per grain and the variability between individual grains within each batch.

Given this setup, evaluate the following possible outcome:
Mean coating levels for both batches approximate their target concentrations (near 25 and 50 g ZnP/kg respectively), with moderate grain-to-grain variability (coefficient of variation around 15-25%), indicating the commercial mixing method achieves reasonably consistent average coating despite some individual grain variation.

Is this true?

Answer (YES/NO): NO